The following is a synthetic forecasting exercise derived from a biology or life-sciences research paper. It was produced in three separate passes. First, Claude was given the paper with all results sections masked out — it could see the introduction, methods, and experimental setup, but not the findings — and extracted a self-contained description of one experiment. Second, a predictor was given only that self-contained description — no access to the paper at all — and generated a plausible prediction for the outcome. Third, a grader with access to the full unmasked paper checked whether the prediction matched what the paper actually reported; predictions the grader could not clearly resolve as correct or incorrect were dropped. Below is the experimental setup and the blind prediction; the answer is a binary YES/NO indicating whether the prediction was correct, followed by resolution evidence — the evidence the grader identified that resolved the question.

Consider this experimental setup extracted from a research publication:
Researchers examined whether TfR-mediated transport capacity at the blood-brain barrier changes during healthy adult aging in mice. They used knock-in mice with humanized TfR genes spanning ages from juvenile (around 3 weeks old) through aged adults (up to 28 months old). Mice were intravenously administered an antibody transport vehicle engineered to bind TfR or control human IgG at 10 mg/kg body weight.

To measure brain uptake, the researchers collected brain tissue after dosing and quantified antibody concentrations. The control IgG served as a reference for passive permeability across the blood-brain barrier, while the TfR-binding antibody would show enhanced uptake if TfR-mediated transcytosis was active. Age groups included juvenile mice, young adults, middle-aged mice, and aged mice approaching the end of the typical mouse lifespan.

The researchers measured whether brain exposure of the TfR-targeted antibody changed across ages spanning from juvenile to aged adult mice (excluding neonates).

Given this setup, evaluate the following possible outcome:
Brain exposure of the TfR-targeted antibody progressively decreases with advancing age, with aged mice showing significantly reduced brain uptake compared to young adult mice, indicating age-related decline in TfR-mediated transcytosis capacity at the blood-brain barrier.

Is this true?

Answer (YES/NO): NO